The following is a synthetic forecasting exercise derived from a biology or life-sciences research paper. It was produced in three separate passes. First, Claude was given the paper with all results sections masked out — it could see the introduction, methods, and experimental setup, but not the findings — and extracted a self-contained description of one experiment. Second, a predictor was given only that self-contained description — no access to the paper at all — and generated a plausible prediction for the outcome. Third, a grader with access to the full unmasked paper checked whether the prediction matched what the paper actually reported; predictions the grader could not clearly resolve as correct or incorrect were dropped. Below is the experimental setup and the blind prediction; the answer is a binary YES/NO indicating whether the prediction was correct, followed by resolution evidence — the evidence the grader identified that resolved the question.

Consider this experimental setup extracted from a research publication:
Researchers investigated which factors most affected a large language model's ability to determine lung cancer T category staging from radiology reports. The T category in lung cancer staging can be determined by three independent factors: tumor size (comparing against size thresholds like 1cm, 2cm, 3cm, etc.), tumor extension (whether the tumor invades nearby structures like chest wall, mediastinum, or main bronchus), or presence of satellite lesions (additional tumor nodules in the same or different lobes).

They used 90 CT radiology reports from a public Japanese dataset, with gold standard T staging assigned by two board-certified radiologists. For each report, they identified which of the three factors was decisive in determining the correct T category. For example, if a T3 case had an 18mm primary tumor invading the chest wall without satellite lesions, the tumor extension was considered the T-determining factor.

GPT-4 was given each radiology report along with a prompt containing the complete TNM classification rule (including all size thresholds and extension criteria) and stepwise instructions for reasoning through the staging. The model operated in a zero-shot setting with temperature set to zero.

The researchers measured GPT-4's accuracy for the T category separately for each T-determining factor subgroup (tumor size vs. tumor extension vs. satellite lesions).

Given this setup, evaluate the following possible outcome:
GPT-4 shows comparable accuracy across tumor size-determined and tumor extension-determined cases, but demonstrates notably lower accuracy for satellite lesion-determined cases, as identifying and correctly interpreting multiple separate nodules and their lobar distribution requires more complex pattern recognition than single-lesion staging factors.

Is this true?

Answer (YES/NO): NO